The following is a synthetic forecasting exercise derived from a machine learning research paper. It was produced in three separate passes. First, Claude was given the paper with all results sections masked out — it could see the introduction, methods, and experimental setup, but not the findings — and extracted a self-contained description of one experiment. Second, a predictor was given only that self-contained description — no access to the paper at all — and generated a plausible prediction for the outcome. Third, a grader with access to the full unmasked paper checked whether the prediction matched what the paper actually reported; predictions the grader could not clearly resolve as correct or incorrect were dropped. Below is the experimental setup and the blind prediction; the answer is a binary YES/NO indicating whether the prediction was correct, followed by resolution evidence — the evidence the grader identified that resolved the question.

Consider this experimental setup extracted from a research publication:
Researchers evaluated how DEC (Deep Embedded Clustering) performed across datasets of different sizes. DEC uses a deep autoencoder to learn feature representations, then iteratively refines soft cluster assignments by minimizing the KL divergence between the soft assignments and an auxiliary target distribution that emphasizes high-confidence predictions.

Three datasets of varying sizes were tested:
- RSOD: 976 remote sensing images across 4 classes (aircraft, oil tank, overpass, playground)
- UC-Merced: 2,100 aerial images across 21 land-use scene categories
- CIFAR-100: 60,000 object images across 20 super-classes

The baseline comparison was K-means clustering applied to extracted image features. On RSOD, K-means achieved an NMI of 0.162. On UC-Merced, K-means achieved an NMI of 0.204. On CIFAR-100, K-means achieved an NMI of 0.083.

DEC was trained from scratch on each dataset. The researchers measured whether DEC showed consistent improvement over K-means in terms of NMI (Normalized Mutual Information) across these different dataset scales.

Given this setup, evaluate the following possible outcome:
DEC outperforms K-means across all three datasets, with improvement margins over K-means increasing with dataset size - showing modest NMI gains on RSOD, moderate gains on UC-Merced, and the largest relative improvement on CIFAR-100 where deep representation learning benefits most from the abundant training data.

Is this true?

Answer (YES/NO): NO